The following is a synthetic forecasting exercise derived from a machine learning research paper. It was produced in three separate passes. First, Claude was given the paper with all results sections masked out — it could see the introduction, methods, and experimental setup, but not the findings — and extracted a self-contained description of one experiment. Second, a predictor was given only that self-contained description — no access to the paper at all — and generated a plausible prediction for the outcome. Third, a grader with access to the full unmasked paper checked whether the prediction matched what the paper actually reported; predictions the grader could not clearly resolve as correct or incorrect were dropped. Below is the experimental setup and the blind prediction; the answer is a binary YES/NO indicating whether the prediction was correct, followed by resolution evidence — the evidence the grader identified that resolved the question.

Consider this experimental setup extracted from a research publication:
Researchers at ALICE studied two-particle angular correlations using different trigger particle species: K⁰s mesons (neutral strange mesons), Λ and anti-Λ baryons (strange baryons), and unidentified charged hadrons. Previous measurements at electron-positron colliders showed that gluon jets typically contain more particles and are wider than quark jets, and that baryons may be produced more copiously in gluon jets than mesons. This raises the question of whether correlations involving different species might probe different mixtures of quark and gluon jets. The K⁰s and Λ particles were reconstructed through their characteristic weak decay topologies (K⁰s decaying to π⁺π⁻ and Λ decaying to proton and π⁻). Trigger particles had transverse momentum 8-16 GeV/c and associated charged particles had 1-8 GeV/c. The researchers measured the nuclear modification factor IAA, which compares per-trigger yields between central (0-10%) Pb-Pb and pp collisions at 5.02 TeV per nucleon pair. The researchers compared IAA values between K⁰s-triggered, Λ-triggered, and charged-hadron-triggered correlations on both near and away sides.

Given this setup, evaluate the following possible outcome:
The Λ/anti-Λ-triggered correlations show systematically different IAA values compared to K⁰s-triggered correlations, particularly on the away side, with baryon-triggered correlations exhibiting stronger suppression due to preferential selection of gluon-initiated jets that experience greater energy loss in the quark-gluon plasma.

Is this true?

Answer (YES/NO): NO